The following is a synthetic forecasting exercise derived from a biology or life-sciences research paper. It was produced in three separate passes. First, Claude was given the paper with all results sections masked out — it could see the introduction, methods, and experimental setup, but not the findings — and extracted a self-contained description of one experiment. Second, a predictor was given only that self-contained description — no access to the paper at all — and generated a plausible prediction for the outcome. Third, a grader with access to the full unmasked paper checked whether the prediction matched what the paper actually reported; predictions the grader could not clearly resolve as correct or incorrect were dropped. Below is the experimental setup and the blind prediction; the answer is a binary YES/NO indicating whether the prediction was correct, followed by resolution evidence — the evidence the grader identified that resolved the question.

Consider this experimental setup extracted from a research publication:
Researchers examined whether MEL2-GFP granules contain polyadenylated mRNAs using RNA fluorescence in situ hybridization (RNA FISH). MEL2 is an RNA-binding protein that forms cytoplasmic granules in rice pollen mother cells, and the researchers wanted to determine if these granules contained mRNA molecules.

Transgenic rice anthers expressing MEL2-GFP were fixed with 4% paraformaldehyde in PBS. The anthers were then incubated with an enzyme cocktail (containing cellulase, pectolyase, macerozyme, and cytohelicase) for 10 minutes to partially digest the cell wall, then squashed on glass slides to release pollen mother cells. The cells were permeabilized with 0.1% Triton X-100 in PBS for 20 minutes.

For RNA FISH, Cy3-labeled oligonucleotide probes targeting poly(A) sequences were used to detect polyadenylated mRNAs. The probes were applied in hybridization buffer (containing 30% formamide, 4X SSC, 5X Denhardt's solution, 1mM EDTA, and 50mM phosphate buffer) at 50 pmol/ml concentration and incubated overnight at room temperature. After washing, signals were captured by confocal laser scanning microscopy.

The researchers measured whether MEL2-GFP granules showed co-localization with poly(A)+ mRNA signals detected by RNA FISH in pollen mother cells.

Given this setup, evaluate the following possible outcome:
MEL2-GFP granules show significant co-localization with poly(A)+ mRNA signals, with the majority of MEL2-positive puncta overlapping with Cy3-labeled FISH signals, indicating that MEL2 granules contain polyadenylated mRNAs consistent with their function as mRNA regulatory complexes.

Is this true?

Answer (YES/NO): NO